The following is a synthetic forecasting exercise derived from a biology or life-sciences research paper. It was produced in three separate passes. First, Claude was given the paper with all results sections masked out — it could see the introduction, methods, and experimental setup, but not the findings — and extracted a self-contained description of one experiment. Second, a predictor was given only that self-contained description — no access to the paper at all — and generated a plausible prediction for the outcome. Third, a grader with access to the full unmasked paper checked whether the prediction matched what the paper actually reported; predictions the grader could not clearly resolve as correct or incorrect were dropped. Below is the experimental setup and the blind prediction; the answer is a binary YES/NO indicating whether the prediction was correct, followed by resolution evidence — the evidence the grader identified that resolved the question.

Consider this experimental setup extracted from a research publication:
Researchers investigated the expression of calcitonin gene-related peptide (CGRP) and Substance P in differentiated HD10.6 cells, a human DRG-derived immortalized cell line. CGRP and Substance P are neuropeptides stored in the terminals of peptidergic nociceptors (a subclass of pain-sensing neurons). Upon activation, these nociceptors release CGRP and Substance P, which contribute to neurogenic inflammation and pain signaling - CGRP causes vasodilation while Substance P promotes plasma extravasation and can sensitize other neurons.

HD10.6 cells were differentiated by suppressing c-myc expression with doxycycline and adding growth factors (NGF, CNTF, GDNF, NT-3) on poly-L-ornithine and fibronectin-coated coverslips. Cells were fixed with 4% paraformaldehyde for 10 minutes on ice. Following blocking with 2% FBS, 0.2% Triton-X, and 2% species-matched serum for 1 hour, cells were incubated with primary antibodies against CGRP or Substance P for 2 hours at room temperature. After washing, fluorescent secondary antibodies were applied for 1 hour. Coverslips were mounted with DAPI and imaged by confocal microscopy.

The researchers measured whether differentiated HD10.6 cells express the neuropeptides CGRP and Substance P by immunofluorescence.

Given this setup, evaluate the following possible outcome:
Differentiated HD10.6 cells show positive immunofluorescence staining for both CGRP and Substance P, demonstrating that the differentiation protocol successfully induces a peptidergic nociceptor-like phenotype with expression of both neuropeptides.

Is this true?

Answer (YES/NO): YES